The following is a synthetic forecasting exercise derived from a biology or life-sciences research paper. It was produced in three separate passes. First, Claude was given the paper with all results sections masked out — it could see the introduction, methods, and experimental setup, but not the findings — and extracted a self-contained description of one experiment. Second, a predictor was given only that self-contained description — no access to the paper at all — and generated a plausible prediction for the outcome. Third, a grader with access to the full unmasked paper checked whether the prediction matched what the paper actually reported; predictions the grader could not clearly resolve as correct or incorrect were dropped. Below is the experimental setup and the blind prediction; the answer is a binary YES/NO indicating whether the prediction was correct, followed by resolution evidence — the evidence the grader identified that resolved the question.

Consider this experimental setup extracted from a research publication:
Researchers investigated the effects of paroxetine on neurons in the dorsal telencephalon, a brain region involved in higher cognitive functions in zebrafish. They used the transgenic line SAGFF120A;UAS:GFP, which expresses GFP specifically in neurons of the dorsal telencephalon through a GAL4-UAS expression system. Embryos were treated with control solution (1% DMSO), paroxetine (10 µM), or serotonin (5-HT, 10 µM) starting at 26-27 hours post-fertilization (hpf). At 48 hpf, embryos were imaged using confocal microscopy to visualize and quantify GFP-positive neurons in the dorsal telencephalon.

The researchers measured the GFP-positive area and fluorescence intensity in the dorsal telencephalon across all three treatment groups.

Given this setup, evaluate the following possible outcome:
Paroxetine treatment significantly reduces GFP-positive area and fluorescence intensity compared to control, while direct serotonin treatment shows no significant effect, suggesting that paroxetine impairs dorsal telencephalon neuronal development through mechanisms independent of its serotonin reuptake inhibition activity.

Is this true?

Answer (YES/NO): NO